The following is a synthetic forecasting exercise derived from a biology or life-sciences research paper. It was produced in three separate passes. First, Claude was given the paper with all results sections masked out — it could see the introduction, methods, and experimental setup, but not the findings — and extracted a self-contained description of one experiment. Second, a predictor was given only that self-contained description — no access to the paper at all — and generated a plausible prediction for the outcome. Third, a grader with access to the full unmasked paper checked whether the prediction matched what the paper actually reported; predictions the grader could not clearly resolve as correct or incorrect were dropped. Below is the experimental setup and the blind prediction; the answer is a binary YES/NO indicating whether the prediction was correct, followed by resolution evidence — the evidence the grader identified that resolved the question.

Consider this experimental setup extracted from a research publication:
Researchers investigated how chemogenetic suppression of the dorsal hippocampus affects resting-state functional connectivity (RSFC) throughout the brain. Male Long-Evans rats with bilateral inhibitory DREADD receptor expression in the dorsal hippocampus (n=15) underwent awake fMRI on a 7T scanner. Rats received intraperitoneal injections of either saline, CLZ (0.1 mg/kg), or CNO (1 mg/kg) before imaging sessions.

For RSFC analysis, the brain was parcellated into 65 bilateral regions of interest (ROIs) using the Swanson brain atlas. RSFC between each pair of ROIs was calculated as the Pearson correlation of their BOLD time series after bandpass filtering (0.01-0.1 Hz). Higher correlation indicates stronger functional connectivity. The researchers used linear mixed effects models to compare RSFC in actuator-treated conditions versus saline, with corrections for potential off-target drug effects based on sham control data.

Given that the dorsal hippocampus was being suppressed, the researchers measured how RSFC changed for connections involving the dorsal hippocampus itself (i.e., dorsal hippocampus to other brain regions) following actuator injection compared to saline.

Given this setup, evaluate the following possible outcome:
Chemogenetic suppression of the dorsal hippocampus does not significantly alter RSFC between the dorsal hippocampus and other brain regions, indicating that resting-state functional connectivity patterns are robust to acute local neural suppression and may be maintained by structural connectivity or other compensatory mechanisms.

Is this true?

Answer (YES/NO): NO